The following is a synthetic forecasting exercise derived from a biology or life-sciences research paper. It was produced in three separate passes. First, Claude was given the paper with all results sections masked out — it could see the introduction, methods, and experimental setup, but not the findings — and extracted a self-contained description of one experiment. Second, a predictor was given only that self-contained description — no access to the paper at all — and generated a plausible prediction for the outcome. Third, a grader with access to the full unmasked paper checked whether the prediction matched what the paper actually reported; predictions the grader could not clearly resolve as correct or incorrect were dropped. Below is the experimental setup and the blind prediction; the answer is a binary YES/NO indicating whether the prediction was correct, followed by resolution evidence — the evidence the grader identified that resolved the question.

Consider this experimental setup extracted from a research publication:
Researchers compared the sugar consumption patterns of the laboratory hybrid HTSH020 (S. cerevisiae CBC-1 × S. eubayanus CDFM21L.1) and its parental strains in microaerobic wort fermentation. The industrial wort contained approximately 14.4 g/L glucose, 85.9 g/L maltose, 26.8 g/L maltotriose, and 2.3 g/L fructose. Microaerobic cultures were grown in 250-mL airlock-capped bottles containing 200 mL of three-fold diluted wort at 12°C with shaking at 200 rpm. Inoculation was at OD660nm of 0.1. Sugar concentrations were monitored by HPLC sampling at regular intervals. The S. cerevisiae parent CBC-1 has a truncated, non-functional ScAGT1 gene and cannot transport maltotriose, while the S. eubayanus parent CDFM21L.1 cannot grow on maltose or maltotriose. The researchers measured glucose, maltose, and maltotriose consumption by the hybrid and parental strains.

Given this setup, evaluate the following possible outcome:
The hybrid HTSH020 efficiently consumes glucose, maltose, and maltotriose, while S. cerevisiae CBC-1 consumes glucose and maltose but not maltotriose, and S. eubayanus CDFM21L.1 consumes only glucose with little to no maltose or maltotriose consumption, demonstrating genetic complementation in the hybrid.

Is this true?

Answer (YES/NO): NO